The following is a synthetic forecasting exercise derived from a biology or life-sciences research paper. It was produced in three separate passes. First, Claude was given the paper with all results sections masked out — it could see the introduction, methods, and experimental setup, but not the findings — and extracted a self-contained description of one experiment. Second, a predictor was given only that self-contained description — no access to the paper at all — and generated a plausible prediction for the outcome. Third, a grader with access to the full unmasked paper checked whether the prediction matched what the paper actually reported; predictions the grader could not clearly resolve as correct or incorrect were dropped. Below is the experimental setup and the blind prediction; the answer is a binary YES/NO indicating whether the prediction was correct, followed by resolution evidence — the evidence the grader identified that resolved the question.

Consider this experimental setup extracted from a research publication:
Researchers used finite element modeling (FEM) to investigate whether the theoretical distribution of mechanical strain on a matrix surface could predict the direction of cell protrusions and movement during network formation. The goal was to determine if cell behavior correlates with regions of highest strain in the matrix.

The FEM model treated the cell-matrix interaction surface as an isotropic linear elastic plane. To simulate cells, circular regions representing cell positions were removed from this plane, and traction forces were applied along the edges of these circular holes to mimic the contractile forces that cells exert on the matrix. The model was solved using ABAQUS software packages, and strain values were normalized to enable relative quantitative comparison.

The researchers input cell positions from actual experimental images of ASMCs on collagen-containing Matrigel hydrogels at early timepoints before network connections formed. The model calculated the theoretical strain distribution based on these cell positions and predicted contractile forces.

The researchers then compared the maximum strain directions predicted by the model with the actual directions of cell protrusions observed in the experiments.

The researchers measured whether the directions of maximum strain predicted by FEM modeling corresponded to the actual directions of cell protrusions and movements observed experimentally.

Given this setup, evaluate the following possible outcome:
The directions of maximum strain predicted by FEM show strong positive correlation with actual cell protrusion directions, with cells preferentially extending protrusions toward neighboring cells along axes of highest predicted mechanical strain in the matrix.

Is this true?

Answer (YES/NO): YES